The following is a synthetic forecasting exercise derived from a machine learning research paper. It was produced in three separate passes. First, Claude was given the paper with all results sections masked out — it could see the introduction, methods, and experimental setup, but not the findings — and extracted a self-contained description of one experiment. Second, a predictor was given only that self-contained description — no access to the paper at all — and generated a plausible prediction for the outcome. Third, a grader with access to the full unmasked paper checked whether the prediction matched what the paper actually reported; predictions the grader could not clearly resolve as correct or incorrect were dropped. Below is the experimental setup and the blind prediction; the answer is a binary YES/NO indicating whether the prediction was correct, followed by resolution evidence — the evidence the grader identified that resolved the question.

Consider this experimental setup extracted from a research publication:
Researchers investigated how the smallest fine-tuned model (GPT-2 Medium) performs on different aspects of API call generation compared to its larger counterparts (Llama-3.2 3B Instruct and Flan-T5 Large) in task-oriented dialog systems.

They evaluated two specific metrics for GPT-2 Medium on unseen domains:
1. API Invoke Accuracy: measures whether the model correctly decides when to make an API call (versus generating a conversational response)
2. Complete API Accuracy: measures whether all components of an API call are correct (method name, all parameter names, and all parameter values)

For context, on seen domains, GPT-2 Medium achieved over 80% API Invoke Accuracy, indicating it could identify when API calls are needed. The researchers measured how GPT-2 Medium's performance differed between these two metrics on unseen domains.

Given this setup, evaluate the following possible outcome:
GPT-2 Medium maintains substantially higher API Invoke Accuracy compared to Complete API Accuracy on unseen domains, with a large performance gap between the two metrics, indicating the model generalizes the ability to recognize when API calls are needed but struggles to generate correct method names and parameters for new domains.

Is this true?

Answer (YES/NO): YES